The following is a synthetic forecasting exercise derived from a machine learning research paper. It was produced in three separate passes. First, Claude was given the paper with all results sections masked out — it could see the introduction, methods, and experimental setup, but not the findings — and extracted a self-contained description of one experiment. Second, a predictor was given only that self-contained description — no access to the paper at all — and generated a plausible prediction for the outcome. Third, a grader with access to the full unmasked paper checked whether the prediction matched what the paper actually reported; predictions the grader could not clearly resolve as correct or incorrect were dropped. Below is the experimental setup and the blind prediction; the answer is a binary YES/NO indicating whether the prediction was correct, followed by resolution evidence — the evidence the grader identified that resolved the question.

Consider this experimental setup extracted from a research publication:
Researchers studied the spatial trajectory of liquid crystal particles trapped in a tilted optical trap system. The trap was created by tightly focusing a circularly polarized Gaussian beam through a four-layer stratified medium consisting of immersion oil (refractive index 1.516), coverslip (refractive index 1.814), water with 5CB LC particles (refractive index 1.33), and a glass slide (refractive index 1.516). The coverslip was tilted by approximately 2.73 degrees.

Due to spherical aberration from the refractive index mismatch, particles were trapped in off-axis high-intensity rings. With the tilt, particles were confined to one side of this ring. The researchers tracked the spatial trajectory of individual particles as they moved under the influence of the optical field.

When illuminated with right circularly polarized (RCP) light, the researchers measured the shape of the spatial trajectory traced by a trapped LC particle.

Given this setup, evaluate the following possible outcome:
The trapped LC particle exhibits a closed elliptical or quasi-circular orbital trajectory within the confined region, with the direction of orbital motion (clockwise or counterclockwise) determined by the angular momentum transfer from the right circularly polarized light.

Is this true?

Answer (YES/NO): YES